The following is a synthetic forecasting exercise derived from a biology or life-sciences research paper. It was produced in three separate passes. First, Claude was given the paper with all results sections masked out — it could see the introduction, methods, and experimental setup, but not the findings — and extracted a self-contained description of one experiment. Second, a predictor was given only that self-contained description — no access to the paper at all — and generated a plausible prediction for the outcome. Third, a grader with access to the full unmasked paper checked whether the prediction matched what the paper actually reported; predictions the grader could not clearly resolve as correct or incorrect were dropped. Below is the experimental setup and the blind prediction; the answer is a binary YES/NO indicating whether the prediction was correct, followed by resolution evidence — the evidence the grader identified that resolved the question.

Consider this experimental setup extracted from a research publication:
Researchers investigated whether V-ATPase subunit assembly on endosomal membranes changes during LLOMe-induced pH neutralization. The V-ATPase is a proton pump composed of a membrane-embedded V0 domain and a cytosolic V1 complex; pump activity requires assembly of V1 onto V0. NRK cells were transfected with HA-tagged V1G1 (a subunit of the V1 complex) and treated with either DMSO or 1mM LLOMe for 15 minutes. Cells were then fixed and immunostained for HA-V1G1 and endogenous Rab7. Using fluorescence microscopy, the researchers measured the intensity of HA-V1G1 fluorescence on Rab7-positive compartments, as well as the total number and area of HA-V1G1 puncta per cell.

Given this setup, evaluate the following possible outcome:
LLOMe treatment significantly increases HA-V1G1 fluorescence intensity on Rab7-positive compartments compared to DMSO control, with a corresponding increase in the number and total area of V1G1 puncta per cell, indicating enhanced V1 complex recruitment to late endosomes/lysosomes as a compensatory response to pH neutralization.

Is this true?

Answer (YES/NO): YES